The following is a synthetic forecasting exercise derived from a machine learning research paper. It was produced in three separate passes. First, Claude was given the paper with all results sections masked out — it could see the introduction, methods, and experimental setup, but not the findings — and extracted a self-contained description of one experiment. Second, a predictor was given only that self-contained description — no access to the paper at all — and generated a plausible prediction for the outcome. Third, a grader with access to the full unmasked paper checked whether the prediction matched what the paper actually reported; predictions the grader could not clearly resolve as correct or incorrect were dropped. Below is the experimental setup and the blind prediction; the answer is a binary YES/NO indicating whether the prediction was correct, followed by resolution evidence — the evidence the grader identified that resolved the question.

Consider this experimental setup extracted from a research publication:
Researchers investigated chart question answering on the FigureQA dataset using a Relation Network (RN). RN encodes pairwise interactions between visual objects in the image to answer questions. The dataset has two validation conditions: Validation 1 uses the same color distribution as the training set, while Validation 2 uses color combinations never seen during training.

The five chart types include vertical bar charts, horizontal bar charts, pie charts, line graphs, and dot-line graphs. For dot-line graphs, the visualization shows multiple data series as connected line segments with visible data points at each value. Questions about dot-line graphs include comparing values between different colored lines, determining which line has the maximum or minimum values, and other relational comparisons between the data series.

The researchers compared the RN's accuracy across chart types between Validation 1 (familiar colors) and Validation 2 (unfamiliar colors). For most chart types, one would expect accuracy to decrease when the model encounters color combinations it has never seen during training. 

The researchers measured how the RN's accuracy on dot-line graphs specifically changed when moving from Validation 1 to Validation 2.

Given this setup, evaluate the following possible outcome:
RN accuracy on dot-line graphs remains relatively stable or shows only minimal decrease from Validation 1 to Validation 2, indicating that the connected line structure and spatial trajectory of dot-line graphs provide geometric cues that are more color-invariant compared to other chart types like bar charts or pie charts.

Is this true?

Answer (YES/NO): YES